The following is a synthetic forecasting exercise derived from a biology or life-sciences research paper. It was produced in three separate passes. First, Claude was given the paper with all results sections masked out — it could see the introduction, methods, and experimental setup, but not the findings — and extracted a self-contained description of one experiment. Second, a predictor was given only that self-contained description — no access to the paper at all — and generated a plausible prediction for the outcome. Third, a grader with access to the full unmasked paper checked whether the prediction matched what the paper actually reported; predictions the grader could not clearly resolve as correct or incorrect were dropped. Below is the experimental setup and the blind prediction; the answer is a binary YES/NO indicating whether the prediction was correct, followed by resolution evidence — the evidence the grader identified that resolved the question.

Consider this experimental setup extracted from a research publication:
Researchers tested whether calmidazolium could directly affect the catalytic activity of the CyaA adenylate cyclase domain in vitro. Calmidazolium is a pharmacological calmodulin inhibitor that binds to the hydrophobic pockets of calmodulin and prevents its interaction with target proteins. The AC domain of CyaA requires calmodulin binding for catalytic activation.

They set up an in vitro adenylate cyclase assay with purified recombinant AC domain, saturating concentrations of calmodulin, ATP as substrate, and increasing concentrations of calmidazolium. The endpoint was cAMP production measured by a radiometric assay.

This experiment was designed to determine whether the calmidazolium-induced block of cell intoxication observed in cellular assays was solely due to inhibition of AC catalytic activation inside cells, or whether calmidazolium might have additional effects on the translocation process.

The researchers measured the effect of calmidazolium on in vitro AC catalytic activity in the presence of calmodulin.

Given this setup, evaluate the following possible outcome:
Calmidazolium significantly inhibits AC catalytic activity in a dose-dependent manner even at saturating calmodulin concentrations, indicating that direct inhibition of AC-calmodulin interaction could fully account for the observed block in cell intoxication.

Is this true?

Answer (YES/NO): NO